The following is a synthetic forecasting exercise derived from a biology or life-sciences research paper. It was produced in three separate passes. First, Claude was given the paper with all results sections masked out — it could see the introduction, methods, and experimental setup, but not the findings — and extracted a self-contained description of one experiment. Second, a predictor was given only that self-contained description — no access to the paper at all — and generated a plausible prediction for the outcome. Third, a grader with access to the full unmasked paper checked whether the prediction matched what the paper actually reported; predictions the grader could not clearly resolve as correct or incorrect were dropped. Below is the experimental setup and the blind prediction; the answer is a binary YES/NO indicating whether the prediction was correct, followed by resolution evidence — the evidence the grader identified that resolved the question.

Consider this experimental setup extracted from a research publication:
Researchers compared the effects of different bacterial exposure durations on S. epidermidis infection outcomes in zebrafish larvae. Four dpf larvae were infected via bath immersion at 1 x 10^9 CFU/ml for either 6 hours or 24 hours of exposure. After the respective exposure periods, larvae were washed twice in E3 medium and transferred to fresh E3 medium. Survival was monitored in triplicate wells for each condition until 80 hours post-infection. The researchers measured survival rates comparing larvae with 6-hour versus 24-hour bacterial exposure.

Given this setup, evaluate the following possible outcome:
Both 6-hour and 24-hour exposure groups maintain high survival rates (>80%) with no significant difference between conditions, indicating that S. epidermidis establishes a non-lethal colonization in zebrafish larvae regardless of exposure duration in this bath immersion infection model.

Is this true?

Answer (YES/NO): NO